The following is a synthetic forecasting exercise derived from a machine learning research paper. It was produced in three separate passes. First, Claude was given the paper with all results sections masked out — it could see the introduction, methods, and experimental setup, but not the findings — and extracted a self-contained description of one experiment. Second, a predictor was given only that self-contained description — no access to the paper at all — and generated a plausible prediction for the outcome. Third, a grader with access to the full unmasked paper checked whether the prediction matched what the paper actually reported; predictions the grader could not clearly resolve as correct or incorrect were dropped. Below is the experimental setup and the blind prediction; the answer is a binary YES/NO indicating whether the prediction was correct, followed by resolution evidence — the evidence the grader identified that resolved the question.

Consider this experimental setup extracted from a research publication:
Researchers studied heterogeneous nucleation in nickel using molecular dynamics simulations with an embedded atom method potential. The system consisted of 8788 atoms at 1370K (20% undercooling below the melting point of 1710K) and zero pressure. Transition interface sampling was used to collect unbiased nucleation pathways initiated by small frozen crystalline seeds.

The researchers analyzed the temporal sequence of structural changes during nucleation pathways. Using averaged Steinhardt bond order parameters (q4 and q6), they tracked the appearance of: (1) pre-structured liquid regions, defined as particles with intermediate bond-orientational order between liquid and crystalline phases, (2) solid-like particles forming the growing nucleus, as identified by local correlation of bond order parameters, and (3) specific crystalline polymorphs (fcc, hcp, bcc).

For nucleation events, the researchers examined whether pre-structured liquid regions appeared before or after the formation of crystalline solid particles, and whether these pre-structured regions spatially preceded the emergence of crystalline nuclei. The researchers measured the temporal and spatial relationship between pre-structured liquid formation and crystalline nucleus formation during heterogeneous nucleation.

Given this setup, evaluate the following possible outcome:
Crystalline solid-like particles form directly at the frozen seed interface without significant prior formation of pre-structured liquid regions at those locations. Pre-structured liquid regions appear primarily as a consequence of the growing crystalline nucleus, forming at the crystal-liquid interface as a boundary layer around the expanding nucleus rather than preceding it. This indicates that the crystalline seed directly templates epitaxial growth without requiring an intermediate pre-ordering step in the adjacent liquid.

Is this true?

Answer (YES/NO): NO